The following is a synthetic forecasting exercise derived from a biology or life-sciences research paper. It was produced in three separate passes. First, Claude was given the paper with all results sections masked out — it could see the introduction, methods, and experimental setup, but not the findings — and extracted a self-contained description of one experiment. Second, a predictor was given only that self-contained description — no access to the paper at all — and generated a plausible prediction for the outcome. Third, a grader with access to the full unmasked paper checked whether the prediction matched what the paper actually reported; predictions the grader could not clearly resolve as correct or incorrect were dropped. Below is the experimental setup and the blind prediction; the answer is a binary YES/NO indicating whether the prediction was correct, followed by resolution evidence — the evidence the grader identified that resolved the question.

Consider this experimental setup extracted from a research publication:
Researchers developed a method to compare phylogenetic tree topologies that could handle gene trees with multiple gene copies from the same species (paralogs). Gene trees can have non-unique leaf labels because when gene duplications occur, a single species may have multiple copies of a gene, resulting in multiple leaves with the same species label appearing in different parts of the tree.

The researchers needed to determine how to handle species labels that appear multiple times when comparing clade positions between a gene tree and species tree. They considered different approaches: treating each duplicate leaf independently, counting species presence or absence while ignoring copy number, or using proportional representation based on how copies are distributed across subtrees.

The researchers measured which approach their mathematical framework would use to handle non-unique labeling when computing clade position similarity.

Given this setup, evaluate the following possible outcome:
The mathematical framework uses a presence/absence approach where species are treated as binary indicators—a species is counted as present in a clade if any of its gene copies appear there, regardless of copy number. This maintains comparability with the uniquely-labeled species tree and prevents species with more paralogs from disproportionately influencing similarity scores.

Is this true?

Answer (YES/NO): NO